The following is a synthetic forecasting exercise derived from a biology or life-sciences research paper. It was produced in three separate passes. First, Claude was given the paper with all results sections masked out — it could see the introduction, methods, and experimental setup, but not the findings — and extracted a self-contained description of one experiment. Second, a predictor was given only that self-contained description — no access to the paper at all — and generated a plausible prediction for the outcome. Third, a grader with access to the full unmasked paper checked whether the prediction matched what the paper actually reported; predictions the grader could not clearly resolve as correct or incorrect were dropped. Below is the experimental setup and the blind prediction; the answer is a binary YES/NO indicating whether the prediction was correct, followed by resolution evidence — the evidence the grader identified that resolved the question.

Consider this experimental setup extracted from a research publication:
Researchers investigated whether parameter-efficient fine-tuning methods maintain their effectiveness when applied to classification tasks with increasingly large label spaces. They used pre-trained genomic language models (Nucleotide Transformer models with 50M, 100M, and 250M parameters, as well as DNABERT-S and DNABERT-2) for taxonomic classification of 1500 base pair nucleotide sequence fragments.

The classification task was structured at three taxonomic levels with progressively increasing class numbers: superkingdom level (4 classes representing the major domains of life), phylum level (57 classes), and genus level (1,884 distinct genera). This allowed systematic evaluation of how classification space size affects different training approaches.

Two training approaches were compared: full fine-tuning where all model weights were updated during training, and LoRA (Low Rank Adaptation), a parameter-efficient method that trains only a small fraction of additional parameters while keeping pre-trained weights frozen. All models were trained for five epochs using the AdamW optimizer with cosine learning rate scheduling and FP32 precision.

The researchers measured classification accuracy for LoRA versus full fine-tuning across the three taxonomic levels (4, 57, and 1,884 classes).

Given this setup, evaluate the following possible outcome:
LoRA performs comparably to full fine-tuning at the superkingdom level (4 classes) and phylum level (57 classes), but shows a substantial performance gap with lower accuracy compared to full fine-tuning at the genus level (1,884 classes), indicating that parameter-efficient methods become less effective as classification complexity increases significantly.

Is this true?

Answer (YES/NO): NO